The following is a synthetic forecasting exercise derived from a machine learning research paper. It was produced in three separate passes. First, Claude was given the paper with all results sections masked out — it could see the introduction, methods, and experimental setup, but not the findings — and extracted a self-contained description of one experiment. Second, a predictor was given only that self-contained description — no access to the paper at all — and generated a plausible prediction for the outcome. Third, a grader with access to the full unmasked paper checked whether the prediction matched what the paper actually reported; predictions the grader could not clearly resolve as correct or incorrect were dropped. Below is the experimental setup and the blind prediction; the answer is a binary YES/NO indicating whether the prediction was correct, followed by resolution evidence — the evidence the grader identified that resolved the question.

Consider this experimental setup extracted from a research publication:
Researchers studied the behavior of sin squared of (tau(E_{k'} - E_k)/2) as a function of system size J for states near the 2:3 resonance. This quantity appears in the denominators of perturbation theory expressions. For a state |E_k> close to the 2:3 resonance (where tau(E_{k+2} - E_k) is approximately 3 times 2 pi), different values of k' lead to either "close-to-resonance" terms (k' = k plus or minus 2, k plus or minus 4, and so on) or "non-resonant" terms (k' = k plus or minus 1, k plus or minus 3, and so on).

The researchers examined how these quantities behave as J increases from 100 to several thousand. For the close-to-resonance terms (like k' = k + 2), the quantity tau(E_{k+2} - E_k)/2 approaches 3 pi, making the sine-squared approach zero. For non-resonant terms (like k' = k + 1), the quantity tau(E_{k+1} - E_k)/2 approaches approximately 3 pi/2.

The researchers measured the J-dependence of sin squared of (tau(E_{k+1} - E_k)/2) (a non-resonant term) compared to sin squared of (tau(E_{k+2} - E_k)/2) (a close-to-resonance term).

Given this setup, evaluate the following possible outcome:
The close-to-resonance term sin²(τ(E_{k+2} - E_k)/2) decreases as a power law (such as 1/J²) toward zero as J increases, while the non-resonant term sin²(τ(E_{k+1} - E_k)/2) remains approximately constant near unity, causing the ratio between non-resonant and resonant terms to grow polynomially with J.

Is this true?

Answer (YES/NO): YES